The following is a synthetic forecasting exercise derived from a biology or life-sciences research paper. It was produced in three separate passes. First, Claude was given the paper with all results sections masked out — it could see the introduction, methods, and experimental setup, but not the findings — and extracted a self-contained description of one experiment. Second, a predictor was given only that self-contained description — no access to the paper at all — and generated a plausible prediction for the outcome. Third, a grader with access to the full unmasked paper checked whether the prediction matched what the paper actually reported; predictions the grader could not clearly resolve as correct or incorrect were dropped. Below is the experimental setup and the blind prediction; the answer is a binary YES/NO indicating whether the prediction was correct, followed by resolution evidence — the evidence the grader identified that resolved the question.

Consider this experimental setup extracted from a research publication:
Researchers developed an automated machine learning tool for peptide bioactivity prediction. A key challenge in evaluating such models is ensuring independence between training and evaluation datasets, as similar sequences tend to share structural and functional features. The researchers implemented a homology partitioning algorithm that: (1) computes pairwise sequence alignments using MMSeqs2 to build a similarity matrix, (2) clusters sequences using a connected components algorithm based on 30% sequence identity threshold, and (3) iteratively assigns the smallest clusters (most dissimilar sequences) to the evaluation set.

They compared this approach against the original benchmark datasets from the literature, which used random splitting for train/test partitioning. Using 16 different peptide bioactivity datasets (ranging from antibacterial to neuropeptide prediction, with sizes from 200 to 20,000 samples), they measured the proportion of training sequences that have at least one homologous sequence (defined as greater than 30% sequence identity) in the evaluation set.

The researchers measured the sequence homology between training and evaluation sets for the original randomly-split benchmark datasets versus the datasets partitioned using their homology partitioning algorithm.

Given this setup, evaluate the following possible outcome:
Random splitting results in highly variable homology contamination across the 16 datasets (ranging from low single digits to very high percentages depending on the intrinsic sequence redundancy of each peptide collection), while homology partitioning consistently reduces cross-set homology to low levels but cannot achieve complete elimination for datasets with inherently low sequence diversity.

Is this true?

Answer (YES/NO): NO